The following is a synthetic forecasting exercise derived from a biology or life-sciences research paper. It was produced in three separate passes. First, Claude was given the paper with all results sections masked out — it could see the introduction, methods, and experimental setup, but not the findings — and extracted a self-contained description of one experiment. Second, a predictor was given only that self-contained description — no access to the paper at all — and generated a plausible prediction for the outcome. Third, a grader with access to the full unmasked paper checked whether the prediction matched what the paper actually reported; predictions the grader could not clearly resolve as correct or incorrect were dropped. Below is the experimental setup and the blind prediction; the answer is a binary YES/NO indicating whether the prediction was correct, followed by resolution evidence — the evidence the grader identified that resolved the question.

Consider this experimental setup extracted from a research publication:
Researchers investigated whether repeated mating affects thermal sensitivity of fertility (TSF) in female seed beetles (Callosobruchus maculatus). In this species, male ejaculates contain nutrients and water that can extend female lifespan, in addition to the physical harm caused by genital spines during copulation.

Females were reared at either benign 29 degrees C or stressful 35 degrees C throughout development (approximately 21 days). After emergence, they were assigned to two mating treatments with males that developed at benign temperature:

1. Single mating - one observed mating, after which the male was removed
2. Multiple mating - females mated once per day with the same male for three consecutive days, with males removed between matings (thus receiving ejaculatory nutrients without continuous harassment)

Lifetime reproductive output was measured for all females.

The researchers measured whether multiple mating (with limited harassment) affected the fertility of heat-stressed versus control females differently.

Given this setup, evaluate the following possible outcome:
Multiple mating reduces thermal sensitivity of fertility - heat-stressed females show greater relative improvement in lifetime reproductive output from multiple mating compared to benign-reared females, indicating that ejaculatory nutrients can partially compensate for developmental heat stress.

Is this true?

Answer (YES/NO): YES